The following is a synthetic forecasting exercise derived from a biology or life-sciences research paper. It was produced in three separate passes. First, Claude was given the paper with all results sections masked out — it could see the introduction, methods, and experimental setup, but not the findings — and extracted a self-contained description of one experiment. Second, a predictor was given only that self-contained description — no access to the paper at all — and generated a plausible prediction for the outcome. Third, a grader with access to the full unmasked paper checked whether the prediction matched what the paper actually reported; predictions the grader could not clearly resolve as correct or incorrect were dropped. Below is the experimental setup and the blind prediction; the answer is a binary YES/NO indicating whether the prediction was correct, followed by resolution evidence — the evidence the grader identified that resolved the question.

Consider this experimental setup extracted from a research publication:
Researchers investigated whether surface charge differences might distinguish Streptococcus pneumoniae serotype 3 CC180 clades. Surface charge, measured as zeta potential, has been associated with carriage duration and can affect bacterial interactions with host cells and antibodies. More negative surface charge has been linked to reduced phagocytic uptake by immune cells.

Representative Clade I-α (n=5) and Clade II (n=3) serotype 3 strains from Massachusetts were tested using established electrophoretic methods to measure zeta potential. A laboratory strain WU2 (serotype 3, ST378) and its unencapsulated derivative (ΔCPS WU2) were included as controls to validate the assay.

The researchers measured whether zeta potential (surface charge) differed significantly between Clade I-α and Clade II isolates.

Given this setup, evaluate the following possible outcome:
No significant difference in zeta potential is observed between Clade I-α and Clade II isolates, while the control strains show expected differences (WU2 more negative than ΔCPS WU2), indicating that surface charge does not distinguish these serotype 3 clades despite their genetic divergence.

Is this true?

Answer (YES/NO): YES